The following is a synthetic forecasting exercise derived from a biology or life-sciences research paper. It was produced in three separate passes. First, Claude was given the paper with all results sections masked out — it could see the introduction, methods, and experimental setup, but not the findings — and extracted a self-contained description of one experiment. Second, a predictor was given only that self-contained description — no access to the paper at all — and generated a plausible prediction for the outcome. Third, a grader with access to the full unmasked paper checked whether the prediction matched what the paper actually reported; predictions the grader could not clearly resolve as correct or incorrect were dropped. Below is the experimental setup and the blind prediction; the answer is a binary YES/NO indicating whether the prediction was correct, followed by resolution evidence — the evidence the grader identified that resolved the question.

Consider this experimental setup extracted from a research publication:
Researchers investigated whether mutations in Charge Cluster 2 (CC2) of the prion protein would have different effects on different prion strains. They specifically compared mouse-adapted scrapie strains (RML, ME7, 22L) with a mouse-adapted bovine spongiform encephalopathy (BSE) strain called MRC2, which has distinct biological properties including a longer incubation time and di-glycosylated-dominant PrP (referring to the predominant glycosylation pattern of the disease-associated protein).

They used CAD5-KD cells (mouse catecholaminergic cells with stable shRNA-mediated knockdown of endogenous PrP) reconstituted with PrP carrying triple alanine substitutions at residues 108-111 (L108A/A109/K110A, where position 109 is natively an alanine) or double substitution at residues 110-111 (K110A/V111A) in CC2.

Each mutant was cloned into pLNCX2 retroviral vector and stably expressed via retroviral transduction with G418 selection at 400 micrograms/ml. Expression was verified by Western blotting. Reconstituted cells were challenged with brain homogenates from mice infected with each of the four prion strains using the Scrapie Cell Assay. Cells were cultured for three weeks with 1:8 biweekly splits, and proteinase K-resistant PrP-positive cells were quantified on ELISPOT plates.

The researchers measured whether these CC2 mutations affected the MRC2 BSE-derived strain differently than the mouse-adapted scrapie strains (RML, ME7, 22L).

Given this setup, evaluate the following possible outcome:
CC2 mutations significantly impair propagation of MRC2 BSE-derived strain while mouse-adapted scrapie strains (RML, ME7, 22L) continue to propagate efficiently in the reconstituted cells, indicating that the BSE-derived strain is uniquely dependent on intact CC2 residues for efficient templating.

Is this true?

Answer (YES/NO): NO